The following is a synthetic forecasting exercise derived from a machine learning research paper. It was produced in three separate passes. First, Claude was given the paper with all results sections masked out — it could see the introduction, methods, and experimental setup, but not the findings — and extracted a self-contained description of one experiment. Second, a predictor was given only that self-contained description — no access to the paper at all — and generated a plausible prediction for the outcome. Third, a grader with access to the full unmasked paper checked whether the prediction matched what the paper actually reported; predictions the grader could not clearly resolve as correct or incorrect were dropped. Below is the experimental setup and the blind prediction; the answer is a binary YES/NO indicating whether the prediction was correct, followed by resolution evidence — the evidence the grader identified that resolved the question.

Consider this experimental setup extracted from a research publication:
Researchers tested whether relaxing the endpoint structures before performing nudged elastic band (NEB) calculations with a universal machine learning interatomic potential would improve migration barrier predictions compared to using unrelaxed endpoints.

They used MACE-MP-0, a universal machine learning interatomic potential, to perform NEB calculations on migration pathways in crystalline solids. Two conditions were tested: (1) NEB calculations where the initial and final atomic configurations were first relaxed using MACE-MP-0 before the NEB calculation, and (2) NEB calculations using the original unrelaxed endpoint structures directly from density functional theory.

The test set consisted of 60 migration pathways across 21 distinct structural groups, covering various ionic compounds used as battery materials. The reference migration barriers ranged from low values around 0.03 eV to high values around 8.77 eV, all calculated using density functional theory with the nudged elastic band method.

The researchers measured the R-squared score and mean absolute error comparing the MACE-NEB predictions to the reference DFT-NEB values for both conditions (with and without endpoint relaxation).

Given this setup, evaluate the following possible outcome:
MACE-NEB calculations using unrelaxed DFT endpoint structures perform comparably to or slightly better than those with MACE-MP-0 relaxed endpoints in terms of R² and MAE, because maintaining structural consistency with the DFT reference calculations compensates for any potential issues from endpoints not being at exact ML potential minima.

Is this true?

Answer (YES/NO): NO